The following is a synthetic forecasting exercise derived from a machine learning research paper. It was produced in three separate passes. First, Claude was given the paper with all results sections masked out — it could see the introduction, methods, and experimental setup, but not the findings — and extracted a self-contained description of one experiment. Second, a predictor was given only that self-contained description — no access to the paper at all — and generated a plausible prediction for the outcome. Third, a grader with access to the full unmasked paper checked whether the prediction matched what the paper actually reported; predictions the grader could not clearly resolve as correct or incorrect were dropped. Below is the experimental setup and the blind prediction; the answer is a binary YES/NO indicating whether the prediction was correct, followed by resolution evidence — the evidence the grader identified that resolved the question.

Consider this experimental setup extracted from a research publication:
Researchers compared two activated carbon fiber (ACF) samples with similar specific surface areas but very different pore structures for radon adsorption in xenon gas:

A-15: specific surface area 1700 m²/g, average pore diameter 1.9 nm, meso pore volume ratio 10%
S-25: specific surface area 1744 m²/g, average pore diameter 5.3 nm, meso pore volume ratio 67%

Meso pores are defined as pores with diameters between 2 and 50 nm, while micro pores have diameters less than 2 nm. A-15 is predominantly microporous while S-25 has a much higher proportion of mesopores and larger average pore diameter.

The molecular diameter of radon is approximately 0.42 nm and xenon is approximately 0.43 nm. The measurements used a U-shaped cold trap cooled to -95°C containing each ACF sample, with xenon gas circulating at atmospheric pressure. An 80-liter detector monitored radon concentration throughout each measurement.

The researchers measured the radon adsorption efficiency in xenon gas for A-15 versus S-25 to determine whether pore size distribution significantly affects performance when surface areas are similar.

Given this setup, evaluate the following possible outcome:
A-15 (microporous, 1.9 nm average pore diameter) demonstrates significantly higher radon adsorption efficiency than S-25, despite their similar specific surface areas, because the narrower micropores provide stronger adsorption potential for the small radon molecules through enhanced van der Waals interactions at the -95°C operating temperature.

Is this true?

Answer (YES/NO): NO